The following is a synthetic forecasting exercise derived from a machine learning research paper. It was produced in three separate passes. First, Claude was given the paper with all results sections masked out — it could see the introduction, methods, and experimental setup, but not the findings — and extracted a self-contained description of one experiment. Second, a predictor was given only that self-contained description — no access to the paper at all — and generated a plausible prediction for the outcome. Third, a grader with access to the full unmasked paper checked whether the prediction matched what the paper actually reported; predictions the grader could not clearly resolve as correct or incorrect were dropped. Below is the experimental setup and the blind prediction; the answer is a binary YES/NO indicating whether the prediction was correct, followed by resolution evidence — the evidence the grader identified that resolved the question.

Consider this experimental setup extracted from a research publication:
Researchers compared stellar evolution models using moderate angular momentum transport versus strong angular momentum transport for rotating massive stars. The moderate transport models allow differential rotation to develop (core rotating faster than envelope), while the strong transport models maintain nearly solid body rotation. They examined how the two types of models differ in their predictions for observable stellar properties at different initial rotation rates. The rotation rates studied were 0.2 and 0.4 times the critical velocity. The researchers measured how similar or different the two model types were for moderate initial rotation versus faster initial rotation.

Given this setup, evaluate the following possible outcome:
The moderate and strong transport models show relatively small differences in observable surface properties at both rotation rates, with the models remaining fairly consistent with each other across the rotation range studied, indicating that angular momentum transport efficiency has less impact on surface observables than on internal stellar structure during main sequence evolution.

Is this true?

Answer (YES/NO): NO